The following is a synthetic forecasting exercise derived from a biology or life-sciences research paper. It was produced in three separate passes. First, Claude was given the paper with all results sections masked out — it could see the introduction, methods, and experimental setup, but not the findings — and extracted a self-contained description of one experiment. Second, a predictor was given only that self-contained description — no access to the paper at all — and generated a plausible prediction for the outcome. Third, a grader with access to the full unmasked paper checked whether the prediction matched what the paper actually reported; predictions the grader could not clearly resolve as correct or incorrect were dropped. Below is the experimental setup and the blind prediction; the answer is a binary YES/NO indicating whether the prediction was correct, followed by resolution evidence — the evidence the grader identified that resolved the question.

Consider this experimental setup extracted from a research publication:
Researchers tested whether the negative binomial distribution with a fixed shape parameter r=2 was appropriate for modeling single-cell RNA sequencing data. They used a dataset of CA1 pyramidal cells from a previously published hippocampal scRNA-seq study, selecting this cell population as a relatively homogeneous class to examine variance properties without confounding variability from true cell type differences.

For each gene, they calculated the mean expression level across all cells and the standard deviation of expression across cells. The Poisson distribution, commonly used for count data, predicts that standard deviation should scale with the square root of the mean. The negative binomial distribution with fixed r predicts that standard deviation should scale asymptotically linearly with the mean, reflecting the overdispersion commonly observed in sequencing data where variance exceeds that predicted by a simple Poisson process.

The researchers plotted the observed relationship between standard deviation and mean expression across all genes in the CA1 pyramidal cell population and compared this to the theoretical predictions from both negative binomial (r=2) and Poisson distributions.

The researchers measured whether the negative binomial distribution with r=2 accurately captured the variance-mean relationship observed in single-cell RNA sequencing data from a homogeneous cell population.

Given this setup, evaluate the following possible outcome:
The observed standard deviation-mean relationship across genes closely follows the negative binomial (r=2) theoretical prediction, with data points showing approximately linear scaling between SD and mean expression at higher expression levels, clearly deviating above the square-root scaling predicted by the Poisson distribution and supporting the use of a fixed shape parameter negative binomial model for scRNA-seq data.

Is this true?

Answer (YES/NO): YES